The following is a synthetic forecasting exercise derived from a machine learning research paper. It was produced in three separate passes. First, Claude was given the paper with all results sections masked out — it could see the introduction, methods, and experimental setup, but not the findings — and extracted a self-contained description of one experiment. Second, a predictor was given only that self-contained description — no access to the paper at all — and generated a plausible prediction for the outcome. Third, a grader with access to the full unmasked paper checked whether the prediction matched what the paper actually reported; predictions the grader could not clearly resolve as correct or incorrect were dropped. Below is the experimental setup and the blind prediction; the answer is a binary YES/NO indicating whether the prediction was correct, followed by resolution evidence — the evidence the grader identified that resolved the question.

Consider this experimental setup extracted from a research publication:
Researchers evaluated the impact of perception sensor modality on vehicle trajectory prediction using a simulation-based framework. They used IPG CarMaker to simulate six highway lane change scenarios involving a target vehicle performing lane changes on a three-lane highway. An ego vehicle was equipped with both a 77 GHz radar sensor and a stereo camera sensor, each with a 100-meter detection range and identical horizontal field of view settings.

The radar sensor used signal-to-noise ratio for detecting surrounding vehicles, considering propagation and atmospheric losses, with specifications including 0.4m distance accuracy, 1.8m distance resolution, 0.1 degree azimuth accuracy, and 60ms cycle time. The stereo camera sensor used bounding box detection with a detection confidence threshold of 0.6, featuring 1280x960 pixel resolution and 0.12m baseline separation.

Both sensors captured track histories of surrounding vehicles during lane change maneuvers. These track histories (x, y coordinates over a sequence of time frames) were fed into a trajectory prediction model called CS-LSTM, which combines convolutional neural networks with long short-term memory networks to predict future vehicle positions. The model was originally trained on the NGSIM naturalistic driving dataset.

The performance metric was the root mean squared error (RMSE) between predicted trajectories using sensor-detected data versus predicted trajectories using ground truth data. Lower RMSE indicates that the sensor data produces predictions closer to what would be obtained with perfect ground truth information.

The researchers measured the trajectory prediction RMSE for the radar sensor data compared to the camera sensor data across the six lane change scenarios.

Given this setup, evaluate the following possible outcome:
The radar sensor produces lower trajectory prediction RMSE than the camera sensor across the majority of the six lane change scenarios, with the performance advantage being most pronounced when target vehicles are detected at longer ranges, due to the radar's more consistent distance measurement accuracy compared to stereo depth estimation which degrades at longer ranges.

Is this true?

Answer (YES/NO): NO